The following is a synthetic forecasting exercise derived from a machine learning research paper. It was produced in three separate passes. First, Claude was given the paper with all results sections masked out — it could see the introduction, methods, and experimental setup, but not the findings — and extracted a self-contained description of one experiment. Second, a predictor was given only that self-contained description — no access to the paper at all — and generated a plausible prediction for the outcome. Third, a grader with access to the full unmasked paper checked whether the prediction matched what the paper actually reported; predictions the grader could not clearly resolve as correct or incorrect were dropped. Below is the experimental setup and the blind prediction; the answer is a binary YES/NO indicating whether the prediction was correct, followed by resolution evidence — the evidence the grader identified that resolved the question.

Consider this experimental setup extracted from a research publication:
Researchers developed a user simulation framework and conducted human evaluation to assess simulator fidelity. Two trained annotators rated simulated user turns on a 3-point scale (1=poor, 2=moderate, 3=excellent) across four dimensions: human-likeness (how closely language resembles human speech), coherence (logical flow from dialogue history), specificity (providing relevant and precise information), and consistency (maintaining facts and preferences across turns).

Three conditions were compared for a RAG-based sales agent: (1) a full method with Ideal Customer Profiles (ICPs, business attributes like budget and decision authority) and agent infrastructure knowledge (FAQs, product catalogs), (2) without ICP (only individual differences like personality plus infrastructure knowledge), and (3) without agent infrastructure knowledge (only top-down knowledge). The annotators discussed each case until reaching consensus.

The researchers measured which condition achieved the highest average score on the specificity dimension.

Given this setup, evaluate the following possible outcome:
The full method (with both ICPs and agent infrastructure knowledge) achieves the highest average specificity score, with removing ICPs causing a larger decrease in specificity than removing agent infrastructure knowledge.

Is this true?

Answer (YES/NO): NO